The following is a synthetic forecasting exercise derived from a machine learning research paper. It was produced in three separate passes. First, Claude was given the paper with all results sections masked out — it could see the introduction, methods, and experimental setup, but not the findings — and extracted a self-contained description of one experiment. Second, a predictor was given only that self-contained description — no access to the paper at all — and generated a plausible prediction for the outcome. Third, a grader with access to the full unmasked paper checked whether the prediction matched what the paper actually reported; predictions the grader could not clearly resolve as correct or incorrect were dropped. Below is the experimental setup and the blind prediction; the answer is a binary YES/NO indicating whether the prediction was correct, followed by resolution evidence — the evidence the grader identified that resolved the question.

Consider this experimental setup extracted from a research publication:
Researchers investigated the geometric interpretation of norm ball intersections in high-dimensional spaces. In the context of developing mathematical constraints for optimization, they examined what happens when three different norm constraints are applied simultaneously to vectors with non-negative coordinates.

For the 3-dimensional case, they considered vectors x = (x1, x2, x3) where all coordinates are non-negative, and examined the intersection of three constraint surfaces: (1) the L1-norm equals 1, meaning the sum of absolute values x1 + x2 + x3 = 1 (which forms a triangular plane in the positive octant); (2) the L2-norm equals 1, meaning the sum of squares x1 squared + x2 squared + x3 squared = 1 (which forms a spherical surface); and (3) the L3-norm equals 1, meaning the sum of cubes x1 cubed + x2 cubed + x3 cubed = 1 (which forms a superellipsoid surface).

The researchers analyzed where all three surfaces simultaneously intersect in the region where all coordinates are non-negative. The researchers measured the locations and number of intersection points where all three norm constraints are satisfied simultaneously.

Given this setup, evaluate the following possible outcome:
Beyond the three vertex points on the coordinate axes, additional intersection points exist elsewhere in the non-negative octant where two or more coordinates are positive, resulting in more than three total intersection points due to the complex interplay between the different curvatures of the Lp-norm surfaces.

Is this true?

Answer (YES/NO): NO